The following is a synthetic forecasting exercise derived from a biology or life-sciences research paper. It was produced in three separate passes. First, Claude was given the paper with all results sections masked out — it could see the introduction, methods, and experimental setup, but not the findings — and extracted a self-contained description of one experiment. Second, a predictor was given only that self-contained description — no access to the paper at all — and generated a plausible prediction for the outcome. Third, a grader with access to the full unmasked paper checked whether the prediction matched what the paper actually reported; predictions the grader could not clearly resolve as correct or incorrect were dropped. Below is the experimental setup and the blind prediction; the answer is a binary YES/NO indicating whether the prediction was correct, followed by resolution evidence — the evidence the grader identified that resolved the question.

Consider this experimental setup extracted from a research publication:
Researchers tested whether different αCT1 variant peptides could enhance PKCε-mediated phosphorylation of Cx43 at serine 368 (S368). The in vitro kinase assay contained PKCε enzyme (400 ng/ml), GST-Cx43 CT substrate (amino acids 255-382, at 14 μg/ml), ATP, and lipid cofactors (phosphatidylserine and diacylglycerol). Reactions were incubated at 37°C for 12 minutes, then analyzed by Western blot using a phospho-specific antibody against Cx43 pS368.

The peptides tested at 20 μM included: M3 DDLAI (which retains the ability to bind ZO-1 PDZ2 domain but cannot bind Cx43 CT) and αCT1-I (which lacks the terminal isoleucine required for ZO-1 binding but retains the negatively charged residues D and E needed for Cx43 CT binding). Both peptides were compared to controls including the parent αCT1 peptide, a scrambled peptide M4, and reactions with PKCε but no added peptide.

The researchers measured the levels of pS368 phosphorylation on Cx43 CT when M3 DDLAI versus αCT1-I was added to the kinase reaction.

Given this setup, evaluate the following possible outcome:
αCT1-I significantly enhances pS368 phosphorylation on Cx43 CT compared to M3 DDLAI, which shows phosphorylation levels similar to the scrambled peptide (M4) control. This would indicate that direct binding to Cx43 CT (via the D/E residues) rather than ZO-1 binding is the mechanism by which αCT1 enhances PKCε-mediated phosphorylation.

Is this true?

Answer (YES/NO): YES